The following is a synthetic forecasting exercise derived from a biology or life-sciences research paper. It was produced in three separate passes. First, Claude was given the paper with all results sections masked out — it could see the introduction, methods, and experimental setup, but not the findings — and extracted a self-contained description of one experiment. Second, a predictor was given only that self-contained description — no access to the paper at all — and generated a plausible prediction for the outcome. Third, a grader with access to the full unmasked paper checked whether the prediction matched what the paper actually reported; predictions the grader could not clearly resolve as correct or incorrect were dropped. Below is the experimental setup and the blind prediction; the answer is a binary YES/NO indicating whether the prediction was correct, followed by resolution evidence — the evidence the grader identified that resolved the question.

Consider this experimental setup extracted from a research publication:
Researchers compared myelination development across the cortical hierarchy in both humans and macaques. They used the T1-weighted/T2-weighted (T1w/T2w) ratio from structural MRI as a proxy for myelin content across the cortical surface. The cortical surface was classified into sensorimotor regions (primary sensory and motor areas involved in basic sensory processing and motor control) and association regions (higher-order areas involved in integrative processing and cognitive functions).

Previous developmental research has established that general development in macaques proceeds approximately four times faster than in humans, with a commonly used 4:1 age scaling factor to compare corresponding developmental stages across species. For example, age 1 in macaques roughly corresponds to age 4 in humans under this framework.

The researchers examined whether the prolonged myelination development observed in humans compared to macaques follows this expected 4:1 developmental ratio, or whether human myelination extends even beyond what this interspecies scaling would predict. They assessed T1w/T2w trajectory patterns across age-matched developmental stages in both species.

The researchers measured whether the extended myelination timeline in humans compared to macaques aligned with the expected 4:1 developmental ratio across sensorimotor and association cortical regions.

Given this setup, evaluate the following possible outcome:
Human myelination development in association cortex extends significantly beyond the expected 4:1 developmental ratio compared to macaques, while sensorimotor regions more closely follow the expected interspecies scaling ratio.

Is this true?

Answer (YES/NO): NO